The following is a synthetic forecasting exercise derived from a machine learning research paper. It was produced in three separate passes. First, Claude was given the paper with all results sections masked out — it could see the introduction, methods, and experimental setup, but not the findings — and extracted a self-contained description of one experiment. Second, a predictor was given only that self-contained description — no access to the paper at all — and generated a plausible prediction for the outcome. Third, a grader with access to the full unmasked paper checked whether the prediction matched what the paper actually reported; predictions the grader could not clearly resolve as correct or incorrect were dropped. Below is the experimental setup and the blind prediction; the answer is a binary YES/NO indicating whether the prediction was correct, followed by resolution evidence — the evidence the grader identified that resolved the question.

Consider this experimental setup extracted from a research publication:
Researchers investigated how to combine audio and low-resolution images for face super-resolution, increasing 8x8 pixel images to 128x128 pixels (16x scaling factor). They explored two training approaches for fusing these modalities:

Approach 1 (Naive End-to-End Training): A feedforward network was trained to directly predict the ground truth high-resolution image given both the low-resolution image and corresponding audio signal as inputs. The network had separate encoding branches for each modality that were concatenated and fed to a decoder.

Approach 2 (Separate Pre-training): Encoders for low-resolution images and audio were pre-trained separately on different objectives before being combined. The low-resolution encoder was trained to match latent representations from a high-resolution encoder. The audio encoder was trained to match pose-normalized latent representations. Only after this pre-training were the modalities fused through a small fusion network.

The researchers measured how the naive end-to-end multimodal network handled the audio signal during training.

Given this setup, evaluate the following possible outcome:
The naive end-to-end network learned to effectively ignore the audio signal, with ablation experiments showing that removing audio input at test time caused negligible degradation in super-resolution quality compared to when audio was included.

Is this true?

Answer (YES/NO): NO